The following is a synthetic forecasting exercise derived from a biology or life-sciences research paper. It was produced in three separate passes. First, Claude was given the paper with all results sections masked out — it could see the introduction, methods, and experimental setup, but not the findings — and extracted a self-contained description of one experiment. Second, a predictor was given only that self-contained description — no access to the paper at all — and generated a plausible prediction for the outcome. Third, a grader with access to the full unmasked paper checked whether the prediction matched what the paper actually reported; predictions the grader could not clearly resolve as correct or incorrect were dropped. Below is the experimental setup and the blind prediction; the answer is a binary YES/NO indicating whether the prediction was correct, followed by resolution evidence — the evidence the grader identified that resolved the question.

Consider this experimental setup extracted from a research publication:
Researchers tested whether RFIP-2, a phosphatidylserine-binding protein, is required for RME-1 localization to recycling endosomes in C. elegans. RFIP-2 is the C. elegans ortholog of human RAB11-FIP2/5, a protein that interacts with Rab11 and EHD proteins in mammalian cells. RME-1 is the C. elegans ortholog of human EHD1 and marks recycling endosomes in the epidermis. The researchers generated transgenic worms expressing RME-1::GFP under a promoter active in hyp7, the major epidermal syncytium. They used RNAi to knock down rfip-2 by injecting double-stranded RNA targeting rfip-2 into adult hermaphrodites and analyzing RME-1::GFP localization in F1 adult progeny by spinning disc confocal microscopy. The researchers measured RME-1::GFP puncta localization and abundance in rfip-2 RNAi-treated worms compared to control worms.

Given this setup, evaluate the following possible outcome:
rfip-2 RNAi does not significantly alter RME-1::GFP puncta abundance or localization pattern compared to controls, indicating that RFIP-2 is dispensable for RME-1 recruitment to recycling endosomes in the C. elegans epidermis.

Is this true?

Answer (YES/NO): NO